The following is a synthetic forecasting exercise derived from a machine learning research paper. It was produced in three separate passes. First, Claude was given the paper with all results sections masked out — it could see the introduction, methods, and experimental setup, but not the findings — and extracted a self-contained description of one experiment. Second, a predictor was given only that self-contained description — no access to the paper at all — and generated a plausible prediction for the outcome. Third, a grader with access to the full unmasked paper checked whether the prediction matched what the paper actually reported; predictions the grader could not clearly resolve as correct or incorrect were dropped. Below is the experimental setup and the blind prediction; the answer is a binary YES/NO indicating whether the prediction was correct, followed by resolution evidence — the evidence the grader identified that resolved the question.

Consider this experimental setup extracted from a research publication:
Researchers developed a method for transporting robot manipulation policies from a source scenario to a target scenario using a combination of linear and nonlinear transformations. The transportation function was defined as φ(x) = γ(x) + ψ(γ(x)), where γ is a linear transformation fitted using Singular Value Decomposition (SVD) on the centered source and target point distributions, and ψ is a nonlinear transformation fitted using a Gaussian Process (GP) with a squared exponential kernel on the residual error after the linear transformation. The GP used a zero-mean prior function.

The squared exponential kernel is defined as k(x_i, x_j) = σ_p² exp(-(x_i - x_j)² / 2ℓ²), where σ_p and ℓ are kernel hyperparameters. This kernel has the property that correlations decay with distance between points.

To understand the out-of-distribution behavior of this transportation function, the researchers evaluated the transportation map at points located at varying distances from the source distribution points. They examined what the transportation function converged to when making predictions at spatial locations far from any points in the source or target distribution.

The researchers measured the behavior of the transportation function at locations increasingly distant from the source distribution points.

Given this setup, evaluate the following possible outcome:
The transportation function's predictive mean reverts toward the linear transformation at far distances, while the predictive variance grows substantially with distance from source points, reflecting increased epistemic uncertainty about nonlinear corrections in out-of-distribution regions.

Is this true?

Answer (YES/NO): YES